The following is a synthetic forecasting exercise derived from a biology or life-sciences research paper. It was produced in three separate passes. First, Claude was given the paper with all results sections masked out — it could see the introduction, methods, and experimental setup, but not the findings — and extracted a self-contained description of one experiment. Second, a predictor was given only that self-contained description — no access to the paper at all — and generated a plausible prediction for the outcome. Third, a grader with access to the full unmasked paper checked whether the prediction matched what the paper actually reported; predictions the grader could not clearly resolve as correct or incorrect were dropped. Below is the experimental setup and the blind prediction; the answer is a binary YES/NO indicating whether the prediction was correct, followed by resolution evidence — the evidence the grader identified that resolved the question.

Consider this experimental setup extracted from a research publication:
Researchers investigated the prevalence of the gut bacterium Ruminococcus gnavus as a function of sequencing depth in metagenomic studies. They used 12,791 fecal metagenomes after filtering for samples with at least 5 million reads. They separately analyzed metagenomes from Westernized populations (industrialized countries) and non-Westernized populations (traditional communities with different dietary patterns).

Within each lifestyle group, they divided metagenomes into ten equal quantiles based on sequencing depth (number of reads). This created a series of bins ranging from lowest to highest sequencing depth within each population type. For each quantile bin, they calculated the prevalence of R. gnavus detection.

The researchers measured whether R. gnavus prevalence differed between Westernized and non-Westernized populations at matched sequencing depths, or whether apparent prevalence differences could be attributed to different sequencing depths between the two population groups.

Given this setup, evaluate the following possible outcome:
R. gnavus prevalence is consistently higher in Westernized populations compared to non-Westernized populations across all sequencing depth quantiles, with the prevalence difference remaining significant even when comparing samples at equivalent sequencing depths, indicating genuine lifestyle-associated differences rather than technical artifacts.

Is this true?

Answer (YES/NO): YES